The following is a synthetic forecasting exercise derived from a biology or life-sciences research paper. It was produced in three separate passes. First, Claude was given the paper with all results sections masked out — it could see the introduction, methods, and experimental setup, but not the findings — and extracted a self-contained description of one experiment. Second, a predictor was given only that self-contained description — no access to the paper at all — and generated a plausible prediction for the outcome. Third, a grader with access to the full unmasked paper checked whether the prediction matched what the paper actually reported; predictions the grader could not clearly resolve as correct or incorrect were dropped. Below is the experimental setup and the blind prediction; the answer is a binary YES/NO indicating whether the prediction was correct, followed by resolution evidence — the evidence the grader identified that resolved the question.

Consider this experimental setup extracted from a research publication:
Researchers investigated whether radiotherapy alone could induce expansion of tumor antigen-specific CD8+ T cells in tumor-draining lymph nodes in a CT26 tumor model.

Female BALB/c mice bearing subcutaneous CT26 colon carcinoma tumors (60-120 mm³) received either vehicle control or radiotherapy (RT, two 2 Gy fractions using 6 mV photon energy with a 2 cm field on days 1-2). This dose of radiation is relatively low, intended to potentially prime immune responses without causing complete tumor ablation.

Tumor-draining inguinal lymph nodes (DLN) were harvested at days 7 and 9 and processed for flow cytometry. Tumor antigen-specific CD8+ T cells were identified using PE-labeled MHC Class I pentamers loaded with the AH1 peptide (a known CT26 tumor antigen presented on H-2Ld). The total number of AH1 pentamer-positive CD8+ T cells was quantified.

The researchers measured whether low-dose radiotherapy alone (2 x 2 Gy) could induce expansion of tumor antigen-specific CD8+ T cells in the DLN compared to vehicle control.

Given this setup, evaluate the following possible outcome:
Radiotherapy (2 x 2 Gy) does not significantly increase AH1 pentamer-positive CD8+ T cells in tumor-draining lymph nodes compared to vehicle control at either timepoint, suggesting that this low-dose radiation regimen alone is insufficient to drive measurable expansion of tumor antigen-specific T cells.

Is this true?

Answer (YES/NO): YES